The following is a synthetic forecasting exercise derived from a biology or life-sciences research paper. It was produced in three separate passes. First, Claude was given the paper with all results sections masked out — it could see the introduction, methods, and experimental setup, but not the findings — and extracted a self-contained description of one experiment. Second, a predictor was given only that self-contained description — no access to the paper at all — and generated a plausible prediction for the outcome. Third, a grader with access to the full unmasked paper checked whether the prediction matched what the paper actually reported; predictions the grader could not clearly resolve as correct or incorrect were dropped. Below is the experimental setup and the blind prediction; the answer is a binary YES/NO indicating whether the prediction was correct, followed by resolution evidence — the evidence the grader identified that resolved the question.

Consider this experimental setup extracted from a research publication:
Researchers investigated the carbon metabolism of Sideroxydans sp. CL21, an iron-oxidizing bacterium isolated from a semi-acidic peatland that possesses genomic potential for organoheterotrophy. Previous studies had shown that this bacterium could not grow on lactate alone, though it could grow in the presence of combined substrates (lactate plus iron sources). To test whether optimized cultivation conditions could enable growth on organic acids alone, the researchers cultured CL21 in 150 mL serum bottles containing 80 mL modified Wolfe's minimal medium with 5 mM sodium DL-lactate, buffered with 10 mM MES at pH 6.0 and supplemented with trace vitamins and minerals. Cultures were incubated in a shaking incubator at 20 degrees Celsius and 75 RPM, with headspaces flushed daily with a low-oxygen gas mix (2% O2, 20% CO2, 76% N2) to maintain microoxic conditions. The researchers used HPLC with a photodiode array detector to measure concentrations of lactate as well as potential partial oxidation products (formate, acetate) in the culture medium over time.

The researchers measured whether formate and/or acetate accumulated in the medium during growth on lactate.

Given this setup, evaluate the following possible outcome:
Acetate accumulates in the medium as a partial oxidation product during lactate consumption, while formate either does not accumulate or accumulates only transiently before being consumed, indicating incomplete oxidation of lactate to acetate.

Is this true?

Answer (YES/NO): NO